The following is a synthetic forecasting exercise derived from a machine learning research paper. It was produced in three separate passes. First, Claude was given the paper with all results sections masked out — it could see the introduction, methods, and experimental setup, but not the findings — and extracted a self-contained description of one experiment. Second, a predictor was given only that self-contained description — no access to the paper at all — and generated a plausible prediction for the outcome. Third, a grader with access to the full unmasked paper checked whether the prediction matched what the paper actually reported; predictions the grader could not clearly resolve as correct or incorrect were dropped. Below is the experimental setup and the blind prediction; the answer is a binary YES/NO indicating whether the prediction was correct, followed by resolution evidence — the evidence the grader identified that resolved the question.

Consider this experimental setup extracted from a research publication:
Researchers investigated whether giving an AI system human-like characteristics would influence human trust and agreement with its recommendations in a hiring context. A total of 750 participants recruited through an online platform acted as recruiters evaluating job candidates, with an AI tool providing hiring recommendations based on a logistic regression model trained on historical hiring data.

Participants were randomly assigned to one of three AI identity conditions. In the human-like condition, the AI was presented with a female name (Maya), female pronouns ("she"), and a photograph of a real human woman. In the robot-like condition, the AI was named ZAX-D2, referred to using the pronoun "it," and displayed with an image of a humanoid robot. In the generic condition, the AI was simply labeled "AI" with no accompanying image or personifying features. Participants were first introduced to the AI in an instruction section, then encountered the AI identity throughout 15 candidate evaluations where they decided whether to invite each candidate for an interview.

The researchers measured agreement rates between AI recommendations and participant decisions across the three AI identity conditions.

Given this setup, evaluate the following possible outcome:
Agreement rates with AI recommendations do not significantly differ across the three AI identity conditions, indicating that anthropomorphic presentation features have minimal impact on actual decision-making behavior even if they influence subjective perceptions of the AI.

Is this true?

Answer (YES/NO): NO